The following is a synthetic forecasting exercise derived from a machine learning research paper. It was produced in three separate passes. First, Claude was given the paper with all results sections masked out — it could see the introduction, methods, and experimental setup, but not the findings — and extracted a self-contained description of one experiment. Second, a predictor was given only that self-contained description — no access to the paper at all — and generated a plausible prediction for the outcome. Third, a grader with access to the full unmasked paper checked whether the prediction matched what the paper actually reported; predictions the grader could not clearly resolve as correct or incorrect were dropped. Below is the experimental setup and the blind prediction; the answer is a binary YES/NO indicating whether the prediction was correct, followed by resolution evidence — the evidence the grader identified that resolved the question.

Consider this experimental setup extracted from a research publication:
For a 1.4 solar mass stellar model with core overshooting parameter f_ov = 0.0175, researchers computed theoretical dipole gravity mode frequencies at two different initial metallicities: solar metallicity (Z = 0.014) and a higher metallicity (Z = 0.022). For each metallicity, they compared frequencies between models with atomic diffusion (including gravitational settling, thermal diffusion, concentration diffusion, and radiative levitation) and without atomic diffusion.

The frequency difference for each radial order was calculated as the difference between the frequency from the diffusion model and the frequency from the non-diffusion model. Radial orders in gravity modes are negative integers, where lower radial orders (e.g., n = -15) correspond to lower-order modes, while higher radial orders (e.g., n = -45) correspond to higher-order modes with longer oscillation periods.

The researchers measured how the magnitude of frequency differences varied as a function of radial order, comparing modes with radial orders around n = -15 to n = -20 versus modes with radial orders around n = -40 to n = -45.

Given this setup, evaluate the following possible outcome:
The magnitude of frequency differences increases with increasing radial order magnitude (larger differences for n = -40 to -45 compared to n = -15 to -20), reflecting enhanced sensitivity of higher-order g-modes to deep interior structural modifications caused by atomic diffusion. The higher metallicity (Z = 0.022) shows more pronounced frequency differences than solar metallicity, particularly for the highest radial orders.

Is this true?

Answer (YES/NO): NO